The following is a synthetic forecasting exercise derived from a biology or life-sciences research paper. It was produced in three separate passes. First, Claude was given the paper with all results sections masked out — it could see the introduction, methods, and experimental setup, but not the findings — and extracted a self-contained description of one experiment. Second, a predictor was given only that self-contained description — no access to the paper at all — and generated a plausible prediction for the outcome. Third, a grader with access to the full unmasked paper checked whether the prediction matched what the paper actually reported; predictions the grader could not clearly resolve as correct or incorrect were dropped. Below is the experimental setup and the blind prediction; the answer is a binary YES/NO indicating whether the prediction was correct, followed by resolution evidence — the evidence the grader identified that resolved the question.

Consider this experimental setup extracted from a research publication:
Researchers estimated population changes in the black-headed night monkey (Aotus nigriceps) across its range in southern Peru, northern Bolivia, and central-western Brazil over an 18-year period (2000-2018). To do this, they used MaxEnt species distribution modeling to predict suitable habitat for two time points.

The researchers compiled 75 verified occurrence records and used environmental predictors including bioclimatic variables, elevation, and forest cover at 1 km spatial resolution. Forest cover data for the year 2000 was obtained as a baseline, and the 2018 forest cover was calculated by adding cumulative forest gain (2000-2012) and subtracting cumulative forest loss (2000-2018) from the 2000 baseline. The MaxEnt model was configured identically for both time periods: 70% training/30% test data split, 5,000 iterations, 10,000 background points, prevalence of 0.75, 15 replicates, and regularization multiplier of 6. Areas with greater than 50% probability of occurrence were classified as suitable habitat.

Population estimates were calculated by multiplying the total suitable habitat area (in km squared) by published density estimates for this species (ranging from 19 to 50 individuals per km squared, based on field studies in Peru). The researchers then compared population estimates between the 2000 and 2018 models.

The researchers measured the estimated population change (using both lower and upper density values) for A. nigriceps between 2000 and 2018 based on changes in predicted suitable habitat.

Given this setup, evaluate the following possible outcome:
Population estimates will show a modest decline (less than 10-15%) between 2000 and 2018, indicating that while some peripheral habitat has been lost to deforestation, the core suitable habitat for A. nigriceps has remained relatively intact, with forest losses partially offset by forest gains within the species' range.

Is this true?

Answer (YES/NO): NO